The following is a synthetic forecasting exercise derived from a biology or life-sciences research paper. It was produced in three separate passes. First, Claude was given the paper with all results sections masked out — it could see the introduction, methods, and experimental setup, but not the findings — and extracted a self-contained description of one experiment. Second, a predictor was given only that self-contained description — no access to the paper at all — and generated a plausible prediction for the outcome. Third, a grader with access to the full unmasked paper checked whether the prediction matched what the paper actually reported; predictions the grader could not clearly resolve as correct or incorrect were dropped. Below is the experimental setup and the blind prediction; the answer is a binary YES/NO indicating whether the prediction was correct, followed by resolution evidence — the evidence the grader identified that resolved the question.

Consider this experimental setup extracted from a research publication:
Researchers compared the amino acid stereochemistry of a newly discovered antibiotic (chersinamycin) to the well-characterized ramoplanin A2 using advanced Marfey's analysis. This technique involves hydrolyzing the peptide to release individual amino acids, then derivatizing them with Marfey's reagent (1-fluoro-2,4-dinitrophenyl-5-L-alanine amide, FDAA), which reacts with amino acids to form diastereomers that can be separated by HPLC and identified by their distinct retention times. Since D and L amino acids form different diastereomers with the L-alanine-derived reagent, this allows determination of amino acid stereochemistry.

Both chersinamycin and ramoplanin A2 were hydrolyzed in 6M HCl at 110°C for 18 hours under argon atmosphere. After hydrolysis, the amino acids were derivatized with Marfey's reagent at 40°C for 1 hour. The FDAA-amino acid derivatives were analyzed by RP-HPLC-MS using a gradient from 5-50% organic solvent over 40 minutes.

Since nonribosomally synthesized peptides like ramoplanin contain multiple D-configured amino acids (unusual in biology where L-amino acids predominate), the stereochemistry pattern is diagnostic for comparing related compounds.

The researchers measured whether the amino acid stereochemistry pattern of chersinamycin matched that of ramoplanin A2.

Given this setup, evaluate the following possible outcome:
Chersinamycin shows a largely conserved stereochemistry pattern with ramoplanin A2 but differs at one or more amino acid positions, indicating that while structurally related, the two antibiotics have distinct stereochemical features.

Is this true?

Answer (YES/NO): YES